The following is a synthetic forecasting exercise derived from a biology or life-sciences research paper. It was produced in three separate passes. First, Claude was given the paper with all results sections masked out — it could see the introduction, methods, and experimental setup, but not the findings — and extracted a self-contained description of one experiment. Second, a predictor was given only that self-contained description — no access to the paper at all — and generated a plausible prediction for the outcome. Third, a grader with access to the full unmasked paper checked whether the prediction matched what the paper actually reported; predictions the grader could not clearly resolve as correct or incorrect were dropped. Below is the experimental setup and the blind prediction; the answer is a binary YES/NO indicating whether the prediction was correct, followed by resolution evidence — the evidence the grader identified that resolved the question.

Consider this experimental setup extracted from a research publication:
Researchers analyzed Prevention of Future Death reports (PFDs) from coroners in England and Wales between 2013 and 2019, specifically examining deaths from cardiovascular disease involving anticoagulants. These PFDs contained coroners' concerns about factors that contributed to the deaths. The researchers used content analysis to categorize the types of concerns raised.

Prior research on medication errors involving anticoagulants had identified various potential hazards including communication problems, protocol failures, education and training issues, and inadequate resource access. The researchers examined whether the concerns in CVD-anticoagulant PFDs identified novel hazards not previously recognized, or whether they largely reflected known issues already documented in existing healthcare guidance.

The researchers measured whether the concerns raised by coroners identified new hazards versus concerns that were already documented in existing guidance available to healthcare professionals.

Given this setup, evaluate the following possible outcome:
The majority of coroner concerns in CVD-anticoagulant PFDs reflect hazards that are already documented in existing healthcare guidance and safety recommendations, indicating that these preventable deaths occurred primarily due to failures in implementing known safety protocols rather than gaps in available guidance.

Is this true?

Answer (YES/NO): YES